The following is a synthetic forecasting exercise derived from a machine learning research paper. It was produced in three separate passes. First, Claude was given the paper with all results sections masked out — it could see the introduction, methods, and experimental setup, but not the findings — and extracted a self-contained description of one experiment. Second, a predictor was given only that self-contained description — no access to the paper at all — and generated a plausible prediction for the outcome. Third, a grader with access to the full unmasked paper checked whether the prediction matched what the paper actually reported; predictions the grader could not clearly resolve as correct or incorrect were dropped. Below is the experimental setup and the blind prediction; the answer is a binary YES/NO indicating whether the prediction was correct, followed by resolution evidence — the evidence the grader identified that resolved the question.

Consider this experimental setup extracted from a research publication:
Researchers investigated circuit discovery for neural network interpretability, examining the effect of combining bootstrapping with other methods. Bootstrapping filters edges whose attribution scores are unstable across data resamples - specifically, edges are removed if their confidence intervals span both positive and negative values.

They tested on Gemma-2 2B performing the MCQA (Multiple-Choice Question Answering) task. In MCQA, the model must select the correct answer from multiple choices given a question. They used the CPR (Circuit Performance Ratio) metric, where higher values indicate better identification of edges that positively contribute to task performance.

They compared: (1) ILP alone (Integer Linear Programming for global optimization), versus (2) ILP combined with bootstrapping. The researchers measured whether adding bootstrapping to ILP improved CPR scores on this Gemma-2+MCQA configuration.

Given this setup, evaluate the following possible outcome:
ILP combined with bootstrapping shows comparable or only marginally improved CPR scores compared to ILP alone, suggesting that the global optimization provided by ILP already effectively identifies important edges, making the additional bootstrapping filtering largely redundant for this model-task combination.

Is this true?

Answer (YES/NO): NO